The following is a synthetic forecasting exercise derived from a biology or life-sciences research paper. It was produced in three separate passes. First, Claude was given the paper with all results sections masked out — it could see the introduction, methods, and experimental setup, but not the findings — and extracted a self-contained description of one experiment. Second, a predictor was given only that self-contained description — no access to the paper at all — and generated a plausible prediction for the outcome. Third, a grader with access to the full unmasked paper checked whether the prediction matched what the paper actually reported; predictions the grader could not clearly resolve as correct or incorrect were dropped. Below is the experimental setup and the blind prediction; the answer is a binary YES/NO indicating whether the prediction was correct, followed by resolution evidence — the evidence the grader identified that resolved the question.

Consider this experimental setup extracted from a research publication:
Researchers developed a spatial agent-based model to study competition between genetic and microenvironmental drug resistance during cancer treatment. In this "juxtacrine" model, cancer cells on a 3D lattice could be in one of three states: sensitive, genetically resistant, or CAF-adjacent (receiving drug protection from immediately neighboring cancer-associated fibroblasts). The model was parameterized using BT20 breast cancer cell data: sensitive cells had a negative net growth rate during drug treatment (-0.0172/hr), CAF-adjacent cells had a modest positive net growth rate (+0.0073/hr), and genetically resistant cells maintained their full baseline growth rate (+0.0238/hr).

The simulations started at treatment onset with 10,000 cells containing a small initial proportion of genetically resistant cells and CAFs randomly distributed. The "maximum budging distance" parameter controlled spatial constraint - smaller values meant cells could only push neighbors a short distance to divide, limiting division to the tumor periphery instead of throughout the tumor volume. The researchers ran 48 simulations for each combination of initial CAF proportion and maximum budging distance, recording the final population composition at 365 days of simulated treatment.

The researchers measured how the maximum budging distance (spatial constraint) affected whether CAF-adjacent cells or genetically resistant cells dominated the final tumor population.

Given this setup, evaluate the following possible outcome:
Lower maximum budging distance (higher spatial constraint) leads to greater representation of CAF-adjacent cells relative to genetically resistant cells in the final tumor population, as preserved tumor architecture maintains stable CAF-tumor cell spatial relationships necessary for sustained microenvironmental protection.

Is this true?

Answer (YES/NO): YES